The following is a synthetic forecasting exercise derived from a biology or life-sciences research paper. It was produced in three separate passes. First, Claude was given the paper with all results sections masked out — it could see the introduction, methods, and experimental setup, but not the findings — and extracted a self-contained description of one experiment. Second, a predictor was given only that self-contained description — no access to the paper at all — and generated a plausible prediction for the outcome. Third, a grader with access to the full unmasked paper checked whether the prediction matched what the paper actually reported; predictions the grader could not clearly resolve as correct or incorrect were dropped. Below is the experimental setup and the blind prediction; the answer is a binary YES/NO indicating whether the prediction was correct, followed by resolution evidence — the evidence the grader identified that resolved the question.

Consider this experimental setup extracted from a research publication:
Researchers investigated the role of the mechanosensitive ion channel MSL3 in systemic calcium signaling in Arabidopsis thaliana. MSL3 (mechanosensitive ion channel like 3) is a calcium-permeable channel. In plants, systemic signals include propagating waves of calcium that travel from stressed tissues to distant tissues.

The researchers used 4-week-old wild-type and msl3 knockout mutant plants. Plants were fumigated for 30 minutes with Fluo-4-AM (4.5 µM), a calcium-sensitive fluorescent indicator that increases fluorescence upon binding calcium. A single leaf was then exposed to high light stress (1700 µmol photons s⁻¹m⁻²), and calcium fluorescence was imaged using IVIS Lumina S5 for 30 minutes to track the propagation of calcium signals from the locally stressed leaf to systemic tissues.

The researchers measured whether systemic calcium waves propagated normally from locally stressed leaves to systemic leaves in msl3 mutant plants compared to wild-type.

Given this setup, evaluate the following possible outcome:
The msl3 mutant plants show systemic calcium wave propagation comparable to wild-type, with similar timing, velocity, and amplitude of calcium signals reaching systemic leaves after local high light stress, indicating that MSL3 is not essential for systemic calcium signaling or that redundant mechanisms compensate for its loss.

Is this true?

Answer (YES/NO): NO